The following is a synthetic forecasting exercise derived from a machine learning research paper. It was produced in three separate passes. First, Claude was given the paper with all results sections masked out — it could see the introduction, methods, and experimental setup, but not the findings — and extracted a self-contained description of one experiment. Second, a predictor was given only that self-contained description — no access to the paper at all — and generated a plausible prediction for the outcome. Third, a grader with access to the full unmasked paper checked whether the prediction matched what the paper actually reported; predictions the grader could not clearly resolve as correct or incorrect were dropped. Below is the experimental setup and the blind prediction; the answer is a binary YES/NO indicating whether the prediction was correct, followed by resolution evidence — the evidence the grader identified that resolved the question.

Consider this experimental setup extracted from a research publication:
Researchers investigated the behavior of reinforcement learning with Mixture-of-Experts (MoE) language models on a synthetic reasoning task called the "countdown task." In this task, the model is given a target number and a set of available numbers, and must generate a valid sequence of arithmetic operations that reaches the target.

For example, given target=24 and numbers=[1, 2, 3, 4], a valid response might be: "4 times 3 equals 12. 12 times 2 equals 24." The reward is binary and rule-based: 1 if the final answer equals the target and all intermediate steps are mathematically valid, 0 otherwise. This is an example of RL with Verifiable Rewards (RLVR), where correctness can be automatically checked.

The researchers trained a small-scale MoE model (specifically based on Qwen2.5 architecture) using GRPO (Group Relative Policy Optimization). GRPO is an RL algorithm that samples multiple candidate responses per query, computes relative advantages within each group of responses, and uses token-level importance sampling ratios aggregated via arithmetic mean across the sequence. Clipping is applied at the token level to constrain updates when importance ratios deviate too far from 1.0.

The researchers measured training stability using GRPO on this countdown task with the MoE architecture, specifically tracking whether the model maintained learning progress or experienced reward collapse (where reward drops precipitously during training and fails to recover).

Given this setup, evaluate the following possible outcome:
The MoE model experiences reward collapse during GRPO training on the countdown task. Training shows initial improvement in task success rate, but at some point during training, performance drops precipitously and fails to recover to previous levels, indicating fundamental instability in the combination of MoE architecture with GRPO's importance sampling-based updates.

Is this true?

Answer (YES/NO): YES